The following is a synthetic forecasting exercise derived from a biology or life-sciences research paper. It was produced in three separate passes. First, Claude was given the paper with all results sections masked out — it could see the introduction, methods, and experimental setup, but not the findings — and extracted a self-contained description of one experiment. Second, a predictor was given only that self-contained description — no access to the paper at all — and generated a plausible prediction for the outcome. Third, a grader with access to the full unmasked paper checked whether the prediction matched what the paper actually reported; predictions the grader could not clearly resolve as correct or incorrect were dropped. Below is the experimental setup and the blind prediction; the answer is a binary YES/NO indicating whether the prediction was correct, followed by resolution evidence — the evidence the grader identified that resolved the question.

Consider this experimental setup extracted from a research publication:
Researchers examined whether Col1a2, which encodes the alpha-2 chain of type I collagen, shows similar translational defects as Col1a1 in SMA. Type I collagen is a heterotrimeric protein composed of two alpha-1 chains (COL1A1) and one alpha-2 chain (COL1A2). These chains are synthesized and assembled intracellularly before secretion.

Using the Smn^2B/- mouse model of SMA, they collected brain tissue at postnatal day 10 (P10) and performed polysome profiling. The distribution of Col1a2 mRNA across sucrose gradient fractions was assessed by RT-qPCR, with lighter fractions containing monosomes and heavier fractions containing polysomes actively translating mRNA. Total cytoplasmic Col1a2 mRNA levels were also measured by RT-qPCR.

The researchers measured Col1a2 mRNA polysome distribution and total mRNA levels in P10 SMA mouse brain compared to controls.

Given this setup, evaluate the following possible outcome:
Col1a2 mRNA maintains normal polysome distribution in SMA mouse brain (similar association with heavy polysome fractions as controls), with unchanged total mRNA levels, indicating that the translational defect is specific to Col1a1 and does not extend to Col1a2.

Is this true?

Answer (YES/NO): NO